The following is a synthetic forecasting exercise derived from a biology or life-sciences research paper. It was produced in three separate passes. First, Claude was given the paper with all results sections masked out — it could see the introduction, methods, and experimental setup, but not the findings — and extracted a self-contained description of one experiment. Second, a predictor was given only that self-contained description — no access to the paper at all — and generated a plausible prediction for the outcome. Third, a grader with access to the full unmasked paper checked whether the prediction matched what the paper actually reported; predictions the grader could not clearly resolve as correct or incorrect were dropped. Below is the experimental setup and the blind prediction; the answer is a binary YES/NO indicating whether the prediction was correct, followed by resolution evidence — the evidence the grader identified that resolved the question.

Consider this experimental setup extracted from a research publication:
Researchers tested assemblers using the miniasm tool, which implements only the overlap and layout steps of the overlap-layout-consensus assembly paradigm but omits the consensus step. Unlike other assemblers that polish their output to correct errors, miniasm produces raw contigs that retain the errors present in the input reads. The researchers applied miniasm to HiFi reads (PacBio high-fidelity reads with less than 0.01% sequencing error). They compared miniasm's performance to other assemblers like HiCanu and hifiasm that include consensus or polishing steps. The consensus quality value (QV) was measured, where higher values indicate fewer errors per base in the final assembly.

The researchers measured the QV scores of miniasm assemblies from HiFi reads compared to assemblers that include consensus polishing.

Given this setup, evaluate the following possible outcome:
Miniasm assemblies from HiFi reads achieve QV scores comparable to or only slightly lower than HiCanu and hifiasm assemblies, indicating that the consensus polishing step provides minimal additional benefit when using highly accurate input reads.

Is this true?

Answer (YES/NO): NO